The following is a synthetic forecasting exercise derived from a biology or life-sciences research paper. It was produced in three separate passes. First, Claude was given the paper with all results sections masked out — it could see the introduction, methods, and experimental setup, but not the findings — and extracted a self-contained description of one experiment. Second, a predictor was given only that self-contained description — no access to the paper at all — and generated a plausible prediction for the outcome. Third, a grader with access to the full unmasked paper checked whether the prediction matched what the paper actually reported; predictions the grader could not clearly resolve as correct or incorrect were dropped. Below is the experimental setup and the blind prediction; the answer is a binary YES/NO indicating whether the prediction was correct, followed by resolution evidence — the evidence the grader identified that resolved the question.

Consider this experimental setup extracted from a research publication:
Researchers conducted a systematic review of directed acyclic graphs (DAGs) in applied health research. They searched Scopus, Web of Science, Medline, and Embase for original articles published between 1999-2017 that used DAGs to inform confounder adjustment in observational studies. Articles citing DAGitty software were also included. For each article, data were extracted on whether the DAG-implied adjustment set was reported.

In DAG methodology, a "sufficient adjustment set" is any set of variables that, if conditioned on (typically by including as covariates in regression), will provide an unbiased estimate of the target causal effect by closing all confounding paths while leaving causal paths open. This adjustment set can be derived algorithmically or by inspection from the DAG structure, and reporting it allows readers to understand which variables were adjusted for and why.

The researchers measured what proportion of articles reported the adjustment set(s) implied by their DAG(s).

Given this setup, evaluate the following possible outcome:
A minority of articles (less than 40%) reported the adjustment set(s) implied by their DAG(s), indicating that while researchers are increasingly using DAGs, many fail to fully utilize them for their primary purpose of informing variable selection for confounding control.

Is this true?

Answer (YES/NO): NO